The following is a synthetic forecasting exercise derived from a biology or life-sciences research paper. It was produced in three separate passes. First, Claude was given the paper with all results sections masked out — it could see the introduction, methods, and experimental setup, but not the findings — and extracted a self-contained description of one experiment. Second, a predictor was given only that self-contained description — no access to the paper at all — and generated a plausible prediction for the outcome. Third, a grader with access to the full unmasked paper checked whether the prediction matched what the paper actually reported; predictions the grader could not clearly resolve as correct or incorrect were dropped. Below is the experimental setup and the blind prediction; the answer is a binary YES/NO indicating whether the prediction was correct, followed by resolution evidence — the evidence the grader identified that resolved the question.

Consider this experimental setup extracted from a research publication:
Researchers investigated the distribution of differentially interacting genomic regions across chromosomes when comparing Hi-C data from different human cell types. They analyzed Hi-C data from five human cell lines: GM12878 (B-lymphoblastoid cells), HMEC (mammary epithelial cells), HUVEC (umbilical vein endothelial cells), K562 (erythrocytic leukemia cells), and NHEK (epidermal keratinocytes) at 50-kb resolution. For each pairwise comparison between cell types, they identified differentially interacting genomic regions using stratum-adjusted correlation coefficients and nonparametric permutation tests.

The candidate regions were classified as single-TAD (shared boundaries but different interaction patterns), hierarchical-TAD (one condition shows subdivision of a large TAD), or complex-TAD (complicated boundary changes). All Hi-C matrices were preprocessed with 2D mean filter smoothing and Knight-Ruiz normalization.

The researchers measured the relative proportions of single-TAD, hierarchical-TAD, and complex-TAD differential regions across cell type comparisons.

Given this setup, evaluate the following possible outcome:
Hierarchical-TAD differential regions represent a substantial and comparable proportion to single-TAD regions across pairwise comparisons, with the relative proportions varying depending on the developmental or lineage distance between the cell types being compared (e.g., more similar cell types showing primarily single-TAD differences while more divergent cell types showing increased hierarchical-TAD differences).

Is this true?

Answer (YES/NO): NO